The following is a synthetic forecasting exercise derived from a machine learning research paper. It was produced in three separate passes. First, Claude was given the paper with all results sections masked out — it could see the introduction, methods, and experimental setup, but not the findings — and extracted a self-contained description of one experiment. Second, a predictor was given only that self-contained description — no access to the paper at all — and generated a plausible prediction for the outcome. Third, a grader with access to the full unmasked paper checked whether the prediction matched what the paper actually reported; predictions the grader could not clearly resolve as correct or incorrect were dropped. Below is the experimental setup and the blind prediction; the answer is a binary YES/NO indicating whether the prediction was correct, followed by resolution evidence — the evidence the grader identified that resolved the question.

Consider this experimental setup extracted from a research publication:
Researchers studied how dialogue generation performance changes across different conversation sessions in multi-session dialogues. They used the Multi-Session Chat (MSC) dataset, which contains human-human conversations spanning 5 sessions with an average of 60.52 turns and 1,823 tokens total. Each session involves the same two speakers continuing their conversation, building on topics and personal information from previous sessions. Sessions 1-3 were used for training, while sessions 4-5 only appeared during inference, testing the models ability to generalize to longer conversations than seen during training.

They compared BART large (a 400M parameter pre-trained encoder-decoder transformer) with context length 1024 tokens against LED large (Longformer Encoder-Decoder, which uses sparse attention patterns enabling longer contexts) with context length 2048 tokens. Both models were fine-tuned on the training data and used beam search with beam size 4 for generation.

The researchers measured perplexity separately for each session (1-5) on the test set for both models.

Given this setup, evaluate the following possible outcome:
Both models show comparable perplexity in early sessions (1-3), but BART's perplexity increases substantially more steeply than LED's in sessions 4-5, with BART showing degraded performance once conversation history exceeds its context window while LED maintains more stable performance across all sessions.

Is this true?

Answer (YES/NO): NO